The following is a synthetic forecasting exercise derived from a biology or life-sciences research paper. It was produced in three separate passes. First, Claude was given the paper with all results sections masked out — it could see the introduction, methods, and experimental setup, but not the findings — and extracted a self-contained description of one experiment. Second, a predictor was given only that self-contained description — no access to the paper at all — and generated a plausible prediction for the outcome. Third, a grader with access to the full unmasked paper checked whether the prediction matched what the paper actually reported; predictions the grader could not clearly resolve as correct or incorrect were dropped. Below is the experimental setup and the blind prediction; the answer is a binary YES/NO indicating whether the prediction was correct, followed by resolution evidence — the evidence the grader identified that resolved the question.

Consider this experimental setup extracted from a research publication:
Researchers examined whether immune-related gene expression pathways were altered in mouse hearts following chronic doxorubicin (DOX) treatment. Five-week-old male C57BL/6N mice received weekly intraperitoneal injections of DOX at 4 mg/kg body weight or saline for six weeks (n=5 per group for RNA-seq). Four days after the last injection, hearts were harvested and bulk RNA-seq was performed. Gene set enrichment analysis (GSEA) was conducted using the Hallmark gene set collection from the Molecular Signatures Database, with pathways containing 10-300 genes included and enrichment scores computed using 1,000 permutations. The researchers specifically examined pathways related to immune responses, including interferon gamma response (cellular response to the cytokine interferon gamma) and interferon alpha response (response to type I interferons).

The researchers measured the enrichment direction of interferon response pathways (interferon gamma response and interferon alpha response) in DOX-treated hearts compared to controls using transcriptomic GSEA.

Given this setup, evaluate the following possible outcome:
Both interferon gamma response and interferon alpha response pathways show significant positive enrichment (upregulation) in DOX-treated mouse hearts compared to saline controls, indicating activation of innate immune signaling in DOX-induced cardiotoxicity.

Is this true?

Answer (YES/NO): NO